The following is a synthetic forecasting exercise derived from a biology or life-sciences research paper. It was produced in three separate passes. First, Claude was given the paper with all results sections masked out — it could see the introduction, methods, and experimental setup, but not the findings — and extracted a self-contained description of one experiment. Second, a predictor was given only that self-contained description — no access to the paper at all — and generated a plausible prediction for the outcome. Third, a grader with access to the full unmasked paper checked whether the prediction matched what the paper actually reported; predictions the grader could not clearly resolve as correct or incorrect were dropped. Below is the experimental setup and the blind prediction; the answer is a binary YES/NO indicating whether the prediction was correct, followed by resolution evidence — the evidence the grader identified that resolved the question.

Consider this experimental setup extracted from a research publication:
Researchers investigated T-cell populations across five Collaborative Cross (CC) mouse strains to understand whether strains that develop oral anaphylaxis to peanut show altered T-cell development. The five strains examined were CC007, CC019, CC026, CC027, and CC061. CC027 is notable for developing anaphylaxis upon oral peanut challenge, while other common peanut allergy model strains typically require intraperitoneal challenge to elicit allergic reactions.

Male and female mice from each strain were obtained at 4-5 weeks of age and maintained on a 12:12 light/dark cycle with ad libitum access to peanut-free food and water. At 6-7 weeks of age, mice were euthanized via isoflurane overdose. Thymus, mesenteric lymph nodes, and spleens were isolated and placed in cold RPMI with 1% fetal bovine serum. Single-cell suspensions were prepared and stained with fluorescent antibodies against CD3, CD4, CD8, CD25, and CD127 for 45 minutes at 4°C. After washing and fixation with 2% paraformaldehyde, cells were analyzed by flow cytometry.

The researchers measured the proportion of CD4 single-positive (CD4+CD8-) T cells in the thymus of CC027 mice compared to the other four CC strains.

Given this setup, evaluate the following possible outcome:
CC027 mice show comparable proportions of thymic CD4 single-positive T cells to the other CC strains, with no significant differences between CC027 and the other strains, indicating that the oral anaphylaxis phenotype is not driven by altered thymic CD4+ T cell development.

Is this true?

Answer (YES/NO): NO